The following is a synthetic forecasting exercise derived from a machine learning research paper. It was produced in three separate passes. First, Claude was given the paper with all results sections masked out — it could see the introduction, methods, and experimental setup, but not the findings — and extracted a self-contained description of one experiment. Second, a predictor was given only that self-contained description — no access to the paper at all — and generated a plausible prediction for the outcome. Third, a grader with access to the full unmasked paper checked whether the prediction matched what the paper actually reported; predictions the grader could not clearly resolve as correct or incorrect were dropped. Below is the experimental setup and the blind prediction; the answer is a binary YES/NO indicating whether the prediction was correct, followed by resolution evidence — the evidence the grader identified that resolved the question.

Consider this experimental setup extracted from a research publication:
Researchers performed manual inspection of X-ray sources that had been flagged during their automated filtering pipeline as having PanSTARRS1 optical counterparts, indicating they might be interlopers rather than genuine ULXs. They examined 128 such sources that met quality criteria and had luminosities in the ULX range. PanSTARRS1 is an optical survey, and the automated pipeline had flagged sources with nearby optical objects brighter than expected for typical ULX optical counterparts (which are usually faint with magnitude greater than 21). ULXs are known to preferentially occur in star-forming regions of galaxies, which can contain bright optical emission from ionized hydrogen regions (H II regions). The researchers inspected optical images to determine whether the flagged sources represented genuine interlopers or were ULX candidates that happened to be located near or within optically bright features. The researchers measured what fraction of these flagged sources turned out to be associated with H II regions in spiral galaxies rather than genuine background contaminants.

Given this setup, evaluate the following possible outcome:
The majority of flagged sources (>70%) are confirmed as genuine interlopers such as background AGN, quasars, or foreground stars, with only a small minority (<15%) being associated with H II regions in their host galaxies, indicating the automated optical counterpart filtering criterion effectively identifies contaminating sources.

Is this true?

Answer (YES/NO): NO